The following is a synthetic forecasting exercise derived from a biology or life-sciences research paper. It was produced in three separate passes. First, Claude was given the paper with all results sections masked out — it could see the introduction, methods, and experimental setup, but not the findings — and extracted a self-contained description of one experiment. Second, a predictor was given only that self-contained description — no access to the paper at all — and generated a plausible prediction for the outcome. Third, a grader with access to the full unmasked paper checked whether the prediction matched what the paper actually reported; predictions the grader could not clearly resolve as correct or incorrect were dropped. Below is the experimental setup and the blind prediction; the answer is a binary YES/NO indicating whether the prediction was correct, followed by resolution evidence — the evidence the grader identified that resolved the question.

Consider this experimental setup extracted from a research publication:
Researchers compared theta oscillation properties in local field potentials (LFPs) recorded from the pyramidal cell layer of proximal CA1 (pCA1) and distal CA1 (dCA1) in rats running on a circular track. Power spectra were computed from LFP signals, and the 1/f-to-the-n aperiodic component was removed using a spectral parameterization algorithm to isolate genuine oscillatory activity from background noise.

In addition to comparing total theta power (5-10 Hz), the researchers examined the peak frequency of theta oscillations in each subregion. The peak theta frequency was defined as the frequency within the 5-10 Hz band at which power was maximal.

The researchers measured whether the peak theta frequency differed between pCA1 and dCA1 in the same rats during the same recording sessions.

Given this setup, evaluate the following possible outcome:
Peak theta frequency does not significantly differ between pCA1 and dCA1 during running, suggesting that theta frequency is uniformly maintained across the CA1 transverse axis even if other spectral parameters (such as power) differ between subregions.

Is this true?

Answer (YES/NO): YES